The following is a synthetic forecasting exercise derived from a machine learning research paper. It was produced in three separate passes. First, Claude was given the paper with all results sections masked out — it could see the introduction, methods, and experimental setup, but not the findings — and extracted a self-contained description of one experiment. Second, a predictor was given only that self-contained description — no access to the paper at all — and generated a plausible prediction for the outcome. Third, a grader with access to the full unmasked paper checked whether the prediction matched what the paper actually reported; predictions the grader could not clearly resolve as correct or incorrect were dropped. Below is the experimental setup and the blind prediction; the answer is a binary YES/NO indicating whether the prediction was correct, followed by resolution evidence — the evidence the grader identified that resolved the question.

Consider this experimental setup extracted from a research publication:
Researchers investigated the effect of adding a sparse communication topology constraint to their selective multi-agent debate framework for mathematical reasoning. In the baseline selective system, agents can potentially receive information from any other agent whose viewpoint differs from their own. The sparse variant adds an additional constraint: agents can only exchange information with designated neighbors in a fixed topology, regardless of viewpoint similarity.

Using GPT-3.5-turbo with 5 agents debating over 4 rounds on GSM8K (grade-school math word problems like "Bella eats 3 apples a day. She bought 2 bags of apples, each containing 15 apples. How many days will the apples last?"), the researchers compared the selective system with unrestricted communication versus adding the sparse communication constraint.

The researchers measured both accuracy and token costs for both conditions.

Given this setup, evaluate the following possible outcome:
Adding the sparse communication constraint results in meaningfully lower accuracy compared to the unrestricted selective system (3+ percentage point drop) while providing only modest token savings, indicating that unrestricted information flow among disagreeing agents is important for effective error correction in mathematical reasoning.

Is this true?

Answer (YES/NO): NO